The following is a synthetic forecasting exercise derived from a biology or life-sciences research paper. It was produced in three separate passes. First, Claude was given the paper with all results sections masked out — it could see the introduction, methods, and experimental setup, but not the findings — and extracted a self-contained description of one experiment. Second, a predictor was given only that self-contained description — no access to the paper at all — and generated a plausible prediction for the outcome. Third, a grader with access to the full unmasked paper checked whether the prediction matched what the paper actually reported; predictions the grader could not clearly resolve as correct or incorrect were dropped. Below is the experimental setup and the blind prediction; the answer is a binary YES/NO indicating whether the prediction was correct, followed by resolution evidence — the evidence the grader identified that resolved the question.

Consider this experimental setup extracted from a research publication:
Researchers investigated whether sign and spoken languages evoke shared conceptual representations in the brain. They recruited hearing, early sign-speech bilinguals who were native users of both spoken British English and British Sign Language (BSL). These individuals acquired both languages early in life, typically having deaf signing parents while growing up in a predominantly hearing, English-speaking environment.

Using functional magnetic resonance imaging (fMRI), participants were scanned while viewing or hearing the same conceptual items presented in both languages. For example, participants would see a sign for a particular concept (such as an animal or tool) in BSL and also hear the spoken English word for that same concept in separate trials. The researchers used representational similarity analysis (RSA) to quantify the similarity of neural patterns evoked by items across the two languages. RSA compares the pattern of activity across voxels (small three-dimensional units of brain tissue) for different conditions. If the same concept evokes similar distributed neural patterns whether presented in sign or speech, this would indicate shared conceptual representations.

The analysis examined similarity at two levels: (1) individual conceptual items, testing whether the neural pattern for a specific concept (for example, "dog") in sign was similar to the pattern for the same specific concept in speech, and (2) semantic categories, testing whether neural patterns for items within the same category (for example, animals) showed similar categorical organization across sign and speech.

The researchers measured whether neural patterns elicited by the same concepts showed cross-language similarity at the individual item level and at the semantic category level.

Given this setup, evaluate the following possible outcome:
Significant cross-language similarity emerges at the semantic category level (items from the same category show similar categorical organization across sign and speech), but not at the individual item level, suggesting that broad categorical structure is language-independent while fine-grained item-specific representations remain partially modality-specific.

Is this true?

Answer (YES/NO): YES